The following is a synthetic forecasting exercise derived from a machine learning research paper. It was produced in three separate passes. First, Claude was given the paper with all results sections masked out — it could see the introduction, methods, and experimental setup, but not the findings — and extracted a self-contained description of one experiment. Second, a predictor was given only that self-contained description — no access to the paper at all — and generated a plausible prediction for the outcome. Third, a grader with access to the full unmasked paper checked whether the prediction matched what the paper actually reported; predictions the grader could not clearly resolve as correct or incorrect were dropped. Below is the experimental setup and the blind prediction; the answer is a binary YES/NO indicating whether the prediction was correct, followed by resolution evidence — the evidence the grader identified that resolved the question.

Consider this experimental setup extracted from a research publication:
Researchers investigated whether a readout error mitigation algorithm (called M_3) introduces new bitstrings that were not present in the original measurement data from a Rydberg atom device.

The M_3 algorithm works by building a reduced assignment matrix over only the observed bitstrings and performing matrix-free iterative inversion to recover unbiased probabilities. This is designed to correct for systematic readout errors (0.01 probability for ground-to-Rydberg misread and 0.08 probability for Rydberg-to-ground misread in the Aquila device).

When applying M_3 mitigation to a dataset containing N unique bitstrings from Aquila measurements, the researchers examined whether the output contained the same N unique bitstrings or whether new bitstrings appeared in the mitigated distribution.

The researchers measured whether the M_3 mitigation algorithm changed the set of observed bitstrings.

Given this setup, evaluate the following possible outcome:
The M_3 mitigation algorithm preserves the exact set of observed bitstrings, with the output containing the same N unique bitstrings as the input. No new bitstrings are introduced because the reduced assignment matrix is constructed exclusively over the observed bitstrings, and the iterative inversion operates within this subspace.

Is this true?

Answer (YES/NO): YES